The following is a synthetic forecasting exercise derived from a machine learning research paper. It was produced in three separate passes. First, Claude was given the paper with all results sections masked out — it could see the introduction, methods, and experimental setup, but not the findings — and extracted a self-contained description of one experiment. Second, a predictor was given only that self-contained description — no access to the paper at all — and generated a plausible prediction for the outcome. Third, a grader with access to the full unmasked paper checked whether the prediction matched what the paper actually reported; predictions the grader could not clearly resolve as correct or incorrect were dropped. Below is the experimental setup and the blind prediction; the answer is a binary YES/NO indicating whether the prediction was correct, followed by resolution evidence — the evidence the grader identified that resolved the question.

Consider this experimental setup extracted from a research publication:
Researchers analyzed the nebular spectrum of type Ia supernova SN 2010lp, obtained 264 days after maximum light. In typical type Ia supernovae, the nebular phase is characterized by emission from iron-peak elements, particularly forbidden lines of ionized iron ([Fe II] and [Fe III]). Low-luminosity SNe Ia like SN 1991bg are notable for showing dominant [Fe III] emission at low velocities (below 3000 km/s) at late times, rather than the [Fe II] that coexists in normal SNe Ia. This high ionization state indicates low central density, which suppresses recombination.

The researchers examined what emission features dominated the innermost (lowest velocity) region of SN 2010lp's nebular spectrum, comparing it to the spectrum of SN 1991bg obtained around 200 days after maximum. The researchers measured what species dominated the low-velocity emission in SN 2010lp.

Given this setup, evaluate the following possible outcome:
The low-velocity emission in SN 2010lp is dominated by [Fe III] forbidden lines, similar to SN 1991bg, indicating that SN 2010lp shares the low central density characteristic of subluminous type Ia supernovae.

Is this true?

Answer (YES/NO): NO